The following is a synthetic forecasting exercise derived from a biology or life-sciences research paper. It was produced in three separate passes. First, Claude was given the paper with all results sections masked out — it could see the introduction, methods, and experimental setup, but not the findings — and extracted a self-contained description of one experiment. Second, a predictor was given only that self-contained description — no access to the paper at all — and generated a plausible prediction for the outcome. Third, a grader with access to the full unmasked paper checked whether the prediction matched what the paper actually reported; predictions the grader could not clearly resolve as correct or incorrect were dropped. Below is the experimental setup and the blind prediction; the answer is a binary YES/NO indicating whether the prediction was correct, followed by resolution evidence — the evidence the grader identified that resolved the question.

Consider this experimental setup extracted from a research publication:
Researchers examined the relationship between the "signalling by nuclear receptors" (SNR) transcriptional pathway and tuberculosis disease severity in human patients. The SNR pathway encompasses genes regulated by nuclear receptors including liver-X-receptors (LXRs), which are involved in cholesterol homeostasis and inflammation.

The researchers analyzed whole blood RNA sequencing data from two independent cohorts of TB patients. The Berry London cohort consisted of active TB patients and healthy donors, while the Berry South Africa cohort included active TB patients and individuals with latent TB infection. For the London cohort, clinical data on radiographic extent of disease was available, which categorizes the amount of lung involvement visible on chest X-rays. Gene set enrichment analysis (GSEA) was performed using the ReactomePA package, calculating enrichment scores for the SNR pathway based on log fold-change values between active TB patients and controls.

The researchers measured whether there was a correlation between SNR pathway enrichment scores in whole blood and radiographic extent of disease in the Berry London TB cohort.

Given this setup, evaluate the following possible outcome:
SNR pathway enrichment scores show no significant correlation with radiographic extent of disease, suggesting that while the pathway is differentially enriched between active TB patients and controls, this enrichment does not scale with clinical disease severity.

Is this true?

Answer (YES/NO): NO